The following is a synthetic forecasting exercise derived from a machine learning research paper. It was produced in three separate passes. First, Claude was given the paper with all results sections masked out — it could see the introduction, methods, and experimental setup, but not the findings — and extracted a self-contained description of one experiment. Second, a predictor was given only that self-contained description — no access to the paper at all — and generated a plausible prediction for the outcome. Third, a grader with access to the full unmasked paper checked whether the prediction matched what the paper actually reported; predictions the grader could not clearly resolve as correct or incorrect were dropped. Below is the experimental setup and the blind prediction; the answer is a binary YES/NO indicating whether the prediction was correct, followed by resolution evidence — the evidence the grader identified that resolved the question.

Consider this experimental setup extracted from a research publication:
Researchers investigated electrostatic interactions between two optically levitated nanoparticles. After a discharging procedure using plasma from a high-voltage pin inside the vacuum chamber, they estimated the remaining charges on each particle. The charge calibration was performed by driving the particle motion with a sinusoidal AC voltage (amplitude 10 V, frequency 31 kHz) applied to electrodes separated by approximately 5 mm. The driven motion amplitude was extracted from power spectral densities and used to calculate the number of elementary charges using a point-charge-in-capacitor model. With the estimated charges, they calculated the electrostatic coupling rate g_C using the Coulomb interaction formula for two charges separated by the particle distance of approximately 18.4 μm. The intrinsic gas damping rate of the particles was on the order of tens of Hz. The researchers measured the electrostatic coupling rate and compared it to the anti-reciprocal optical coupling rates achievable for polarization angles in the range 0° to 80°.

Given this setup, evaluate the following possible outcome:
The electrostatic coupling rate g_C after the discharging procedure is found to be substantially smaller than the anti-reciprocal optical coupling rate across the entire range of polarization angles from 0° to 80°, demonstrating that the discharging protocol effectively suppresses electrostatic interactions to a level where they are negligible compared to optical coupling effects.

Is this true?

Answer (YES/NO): YES